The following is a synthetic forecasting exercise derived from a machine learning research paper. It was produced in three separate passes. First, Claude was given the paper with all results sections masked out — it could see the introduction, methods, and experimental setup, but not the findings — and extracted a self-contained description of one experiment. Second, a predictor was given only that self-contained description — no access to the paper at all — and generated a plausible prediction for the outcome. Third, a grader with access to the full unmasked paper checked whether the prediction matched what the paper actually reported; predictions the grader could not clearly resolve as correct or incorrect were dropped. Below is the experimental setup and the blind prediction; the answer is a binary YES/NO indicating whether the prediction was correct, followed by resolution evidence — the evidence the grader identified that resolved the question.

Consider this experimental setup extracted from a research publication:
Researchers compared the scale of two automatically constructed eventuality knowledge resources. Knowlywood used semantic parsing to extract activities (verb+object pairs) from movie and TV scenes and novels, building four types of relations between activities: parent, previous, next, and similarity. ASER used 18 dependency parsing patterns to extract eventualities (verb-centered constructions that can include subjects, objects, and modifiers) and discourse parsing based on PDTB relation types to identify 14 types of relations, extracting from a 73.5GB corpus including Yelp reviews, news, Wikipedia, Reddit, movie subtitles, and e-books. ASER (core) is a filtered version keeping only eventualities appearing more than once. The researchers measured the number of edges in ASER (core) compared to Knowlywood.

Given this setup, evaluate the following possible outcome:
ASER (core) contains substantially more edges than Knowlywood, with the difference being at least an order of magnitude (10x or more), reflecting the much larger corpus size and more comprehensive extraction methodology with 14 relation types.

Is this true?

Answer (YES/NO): YES